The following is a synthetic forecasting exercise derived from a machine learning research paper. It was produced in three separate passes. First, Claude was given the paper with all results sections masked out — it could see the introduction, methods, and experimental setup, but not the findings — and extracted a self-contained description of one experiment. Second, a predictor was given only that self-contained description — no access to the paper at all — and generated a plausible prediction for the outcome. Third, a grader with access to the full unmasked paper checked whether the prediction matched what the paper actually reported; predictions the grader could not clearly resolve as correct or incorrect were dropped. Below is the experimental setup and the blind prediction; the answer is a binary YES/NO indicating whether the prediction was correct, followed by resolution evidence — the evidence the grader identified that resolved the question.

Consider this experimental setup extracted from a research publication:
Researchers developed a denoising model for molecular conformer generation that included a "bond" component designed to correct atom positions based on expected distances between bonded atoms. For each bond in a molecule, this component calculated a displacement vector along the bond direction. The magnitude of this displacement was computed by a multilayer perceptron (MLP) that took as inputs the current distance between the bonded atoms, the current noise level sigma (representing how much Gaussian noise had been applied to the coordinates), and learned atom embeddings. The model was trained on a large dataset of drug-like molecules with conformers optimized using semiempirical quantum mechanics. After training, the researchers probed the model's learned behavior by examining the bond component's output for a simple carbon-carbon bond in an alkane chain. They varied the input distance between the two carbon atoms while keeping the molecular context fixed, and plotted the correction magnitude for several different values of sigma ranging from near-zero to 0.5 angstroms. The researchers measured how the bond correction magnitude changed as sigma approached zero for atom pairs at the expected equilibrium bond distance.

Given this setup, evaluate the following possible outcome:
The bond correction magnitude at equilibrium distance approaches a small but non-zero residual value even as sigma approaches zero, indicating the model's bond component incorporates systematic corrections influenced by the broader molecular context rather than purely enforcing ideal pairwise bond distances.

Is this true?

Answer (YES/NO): NO